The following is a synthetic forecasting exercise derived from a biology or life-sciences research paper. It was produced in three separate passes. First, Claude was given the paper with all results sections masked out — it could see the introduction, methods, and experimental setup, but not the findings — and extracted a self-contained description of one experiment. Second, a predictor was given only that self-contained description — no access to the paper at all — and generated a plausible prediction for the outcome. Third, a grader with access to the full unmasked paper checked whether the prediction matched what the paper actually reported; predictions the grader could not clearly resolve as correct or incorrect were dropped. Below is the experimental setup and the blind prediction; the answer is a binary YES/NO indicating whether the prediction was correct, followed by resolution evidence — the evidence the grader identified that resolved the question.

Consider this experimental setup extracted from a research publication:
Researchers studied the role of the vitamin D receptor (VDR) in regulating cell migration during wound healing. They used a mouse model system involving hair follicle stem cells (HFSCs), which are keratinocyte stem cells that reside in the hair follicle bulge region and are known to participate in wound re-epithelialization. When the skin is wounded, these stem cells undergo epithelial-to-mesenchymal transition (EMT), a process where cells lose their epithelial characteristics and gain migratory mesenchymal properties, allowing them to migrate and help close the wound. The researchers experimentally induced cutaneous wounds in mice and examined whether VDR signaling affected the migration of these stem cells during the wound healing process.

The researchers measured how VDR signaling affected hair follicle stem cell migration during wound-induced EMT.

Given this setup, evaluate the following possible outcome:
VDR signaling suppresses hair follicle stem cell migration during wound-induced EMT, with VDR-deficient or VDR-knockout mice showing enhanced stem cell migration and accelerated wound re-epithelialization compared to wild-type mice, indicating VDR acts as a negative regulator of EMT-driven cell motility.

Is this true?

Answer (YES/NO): YES